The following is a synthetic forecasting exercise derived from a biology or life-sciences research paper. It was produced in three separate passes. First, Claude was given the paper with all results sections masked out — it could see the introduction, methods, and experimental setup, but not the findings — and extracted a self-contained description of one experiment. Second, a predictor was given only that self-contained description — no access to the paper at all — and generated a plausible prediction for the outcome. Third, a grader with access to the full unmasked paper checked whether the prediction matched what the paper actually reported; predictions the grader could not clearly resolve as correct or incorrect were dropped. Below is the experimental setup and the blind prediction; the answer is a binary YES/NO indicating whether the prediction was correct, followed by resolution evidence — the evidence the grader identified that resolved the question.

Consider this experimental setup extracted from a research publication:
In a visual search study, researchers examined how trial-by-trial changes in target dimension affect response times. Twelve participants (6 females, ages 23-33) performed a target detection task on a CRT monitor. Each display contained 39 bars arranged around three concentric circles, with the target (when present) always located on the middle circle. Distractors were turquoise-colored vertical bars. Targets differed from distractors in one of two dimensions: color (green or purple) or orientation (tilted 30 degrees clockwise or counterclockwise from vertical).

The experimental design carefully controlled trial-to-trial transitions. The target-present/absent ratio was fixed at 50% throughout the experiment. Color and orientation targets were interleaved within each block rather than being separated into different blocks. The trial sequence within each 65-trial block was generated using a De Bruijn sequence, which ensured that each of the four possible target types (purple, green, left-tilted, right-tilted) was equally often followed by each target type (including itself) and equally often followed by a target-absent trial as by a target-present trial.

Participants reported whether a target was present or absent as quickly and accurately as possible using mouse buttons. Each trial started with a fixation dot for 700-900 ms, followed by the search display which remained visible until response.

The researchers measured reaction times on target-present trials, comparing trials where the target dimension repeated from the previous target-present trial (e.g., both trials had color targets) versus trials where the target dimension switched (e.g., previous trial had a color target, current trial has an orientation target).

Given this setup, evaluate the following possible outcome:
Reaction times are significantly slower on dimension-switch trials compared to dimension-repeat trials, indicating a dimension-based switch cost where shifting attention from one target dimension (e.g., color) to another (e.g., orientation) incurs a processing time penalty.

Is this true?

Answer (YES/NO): YES